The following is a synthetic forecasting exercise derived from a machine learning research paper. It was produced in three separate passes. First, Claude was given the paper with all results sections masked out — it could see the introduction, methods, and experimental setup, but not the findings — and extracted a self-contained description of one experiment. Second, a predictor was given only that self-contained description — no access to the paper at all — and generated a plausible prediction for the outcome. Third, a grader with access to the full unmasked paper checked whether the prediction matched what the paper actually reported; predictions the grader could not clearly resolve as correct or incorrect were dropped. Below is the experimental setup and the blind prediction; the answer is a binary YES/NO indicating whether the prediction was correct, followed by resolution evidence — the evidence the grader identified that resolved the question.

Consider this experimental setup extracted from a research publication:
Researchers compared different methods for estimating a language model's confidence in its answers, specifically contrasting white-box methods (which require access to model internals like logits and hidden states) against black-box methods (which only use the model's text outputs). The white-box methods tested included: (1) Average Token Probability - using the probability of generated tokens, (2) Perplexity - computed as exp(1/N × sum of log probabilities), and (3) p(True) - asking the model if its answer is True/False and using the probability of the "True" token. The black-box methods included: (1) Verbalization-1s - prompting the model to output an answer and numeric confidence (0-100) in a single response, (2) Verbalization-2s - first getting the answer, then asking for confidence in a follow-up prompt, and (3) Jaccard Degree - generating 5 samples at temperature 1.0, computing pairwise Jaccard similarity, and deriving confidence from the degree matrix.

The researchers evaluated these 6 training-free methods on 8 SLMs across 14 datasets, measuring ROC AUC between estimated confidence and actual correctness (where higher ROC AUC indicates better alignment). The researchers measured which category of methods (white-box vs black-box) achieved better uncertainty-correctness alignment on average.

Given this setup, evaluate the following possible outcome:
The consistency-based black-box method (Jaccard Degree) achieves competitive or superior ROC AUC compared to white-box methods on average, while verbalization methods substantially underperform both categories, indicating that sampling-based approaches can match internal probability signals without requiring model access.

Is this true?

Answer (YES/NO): NO